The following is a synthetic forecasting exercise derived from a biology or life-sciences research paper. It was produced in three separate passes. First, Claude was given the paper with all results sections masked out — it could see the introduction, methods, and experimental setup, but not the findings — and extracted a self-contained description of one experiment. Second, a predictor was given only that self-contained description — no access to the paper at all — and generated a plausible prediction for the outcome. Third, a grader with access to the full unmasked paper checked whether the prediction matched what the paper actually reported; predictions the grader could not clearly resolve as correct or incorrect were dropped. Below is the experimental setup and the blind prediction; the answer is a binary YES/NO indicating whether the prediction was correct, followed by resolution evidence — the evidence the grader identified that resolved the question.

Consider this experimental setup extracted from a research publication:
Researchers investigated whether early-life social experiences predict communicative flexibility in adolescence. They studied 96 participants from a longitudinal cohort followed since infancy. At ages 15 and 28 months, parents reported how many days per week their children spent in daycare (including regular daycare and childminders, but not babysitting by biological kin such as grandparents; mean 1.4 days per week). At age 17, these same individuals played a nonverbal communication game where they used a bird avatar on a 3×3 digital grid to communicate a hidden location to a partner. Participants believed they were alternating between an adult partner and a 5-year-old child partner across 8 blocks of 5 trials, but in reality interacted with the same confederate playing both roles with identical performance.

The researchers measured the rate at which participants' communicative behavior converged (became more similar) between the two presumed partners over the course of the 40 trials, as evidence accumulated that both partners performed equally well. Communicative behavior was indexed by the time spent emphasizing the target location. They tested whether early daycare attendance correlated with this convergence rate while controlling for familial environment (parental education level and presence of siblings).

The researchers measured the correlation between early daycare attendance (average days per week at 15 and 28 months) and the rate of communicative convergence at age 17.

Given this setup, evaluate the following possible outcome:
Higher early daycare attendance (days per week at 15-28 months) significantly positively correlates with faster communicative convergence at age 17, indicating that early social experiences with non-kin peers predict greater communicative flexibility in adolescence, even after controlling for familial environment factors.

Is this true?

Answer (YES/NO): YES